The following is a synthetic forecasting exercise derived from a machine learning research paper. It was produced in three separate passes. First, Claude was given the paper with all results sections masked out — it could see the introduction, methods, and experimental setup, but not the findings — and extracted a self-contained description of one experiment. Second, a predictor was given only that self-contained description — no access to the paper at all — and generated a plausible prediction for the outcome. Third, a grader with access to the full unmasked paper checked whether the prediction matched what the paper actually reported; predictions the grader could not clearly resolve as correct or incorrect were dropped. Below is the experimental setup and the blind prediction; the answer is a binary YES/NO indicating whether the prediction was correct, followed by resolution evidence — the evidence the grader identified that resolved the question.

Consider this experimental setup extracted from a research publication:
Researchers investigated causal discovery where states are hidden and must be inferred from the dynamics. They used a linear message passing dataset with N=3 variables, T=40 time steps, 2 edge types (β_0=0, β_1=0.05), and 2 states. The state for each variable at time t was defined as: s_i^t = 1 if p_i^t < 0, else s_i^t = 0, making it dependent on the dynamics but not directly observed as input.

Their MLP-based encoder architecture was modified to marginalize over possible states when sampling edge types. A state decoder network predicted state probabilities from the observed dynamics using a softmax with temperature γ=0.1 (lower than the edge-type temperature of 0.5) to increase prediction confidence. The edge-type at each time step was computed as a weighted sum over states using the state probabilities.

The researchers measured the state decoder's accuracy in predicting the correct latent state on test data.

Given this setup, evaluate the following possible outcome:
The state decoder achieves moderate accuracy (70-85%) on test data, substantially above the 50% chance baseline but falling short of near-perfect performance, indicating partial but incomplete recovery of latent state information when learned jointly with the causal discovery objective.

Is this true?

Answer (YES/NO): NO